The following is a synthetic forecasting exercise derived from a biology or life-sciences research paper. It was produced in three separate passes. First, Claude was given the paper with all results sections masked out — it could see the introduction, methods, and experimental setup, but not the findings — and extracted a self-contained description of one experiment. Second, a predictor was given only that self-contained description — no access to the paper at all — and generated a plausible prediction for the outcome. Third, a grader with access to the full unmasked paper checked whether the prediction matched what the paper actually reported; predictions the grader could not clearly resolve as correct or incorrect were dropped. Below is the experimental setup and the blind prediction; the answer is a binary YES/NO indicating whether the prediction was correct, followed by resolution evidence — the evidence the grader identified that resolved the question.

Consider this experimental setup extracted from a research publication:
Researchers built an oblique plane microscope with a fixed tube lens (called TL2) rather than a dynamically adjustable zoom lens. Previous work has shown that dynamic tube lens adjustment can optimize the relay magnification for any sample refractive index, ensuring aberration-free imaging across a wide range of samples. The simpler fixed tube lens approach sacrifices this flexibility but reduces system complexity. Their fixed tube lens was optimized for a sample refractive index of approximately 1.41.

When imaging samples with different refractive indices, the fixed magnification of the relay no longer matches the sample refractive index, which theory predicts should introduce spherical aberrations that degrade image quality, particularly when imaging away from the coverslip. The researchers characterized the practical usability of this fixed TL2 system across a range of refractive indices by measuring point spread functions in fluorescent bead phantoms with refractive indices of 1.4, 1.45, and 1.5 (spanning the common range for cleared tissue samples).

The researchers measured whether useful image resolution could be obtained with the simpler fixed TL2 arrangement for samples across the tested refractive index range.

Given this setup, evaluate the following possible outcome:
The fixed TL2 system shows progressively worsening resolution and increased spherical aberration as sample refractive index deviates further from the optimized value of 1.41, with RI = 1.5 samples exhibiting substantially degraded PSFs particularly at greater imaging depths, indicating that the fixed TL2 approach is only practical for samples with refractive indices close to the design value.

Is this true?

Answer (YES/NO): NO